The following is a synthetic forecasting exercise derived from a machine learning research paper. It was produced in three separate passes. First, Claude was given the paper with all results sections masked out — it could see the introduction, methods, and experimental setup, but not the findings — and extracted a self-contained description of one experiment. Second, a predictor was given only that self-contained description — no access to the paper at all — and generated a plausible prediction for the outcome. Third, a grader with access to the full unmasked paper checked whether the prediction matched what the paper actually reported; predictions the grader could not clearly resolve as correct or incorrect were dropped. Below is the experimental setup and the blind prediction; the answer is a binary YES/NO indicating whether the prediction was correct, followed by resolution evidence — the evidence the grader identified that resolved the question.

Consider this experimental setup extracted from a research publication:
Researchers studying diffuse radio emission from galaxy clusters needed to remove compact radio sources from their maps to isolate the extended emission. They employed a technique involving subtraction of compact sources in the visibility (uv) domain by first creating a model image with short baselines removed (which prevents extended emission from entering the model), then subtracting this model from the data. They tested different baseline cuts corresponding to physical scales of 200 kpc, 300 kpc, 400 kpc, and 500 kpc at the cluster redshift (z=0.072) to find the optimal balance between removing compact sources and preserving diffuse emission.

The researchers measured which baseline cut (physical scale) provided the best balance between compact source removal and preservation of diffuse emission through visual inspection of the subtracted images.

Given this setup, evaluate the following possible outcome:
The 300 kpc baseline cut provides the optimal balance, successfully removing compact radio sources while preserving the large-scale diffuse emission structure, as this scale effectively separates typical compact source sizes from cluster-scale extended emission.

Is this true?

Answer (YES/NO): YES